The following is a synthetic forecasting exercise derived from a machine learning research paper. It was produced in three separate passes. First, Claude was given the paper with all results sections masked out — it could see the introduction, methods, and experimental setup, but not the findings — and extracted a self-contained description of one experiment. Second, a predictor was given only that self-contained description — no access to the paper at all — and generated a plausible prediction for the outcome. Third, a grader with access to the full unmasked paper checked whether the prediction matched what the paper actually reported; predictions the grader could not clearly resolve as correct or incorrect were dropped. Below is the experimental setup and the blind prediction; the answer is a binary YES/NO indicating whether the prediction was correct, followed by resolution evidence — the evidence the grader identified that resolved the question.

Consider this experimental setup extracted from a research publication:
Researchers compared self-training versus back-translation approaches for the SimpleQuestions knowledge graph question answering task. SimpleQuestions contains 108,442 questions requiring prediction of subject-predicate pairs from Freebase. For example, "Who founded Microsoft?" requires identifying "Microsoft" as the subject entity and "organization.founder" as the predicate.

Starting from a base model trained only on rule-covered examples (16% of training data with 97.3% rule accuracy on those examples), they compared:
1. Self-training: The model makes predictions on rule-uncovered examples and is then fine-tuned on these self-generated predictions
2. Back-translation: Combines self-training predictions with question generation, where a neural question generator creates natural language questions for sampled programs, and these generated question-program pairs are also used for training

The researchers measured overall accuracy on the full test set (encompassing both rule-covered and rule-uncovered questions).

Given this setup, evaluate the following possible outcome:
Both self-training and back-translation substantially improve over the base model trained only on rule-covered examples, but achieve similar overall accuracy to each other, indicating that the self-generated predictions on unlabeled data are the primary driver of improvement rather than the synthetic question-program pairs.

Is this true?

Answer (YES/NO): YES